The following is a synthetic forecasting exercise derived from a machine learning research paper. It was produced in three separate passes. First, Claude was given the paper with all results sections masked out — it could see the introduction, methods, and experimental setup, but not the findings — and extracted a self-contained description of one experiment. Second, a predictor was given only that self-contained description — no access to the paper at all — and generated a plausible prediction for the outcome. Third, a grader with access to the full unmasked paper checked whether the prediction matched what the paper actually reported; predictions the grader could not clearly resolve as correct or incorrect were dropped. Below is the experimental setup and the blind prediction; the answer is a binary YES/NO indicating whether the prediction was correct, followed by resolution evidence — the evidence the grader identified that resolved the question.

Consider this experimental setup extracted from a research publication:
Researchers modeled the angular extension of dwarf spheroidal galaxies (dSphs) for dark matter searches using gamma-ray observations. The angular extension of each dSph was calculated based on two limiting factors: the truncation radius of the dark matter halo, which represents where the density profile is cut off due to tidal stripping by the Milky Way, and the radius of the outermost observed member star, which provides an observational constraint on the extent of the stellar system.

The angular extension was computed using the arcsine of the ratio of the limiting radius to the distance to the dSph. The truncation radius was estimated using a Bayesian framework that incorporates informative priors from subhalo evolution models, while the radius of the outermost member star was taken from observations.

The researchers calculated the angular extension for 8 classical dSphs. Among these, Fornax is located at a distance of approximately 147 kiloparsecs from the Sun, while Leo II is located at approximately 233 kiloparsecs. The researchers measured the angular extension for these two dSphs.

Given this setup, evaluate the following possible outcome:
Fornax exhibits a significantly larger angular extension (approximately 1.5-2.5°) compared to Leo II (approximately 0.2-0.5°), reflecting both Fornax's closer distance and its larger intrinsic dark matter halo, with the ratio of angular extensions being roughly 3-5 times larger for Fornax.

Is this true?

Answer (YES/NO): NO